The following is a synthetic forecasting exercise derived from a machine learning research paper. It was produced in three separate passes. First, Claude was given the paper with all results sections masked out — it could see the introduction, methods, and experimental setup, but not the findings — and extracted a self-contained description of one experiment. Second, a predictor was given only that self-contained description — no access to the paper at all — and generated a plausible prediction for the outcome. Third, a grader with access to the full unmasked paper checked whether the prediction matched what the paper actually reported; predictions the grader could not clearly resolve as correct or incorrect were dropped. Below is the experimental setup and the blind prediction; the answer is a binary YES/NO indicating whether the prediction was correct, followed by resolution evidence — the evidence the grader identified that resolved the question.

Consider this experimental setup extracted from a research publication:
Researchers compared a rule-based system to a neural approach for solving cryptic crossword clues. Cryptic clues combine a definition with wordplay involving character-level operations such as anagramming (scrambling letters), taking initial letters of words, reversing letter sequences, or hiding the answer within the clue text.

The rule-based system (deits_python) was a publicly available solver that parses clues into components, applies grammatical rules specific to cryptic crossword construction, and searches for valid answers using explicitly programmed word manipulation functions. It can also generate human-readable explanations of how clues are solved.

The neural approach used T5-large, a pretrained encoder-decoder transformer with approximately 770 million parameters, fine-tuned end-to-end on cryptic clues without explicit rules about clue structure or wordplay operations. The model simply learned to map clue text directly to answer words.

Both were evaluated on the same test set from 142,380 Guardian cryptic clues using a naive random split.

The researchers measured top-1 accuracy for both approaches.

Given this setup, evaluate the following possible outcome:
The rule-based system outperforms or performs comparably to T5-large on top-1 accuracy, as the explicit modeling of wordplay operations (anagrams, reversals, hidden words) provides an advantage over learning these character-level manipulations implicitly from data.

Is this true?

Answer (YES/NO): NO